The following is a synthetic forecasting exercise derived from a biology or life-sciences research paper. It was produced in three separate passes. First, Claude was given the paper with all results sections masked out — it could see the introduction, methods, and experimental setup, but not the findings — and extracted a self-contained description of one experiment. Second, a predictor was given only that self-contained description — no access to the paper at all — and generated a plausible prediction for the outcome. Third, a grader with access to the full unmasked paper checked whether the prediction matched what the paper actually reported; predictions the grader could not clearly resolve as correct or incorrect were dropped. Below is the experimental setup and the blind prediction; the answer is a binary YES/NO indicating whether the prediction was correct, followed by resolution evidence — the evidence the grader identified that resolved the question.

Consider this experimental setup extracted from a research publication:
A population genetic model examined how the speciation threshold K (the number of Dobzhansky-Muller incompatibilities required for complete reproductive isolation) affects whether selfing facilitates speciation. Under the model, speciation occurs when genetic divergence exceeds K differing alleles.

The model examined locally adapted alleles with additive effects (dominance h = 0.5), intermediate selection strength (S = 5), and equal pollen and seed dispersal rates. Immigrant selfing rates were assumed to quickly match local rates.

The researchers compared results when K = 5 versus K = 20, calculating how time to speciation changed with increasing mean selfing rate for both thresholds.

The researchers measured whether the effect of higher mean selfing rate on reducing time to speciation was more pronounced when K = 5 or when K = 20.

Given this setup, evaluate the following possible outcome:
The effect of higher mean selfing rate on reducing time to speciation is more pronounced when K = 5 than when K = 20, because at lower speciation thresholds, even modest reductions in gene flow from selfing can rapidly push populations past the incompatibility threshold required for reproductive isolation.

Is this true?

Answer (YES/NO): NO